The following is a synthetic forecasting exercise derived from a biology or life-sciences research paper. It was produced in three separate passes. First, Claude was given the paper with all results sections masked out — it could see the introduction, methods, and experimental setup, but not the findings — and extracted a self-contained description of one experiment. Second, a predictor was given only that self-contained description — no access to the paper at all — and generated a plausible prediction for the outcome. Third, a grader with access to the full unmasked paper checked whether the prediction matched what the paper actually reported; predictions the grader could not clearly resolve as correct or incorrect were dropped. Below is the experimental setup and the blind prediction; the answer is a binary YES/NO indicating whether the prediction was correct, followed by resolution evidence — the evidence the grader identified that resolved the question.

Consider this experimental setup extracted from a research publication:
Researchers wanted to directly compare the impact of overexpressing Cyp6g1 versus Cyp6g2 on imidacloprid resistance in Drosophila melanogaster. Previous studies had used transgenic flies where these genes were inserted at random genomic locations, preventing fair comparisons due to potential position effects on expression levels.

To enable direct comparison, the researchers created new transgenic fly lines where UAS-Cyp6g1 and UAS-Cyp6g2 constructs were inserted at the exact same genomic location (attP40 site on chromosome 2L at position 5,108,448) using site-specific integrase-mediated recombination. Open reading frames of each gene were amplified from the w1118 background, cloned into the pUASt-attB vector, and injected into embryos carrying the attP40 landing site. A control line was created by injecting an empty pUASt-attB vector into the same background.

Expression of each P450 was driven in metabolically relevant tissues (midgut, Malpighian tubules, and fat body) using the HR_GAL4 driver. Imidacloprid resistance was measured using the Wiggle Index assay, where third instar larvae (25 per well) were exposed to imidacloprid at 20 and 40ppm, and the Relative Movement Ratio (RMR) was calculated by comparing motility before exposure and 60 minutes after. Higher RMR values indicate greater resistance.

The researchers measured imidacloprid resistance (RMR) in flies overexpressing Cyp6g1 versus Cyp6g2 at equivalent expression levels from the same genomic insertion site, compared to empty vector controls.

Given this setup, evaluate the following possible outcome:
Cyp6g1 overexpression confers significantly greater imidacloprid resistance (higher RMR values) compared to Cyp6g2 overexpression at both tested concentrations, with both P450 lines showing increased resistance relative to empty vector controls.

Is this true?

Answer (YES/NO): YES